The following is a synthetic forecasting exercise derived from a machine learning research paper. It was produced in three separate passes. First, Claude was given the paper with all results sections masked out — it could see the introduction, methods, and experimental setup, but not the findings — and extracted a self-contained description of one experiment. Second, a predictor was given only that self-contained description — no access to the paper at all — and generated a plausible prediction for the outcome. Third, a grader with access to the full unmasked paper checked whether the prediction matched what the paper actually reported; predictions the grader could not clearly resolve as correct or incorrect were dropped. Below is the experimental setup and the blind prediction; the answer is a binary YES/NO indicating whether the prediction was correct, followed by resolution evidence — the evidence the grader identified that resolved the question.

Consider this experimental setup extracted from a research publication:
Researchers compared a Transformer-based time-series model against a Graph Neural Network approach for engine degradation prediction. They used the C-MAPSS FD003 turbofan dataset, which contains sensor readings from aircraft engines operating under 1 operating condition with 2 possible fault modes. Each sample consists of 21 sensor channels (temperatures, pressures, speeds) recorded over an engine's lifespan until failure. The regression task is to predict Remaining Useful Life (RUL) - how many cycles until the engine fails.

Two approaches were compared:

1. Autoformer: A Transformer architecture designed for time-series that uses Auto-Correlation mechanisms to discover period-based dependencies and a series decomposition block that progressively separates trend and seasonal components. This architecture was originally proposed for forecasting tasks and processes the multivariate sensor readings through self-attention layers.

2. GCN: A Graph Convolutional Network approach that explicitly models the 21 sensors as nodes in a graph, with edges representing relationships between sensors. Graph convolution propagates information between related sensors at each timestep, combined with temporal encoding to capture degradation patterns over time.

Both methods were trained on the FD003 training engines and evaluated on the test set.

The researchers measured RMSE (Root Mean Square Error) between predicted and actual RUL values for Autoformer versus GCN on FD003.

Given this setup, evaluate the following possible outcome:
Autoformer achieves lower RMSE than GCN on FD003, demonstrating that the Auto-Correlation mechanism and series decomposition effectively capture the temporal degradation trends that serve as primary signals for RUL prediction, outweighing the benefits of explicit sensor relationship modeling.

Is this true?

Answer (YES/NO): NO